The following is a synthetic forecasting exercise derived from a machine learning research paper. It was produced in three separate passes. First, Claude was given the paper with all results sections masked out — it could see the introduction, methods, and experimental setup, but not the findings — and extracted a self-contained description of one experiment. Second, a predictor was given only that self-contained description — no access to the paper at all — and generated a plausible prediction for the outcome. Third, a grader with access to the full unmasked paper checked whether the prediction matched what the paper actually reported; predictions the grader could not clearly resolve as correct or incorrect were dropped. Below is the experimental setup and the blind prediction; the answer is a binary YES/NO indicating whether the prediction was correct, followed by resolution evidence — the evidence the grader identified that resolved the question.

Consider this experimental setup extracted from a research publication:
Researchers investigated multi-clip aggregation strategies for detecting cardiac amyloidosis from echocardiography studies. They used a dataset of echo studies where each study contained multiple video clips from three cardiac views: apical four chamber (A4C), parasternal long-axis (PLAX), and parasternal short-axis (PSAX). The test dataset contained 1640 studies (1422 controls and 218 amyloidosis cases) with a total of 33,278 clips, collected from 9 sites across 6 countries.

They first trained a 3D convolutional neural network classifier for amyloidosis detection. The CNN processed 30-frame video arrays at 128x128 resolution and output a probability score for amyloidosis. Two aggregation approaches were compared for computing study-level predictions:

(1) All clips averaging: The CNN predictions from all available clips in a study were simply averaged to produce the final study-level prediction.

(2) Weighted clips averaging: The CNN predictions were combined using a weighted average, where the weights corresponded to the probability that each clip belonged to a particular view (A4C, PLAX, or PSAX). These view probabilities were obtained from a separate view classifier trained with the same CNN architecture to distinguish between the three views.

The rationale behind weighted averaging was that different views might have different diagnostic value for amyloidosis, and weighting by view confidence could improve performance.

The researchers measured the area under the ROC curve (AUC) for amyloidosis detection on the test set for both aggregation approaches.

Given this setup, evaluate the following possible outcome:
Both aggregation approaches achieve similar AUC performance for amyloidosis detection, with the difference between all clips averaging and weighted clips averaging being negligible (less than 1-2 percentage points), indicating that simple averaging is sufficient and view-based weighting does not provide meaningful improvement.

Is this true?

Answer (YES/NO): NO